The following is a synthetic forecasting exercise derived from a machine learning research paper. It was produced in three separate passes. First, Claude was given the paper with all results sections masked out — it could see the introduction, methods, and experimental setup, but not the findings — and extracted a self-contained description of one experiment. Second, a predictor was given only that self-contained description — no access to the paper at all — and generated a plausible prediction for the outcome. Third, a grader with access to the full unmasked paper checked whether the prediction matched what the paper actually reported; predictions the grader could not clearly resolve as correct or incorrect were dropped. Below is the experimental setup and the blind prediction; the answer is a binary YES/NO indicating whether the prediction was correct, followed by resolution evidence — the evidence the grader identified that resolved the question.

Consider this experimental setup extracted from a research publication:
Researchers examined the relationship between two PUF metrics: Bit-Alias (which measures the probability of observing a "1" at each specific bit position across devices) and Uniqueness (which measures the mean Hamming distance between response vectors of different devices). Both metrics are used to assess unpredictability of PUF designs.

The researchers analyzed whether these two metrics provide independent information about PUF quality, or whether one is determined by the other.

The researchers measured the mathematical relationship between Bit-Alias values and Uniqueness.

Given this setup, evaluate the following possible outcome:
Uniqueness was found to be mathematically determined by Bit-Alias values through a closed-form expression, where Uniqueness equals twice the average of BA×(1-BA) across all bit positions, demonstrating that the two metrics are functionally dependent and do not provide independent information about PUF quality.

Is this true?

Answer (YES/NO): NO